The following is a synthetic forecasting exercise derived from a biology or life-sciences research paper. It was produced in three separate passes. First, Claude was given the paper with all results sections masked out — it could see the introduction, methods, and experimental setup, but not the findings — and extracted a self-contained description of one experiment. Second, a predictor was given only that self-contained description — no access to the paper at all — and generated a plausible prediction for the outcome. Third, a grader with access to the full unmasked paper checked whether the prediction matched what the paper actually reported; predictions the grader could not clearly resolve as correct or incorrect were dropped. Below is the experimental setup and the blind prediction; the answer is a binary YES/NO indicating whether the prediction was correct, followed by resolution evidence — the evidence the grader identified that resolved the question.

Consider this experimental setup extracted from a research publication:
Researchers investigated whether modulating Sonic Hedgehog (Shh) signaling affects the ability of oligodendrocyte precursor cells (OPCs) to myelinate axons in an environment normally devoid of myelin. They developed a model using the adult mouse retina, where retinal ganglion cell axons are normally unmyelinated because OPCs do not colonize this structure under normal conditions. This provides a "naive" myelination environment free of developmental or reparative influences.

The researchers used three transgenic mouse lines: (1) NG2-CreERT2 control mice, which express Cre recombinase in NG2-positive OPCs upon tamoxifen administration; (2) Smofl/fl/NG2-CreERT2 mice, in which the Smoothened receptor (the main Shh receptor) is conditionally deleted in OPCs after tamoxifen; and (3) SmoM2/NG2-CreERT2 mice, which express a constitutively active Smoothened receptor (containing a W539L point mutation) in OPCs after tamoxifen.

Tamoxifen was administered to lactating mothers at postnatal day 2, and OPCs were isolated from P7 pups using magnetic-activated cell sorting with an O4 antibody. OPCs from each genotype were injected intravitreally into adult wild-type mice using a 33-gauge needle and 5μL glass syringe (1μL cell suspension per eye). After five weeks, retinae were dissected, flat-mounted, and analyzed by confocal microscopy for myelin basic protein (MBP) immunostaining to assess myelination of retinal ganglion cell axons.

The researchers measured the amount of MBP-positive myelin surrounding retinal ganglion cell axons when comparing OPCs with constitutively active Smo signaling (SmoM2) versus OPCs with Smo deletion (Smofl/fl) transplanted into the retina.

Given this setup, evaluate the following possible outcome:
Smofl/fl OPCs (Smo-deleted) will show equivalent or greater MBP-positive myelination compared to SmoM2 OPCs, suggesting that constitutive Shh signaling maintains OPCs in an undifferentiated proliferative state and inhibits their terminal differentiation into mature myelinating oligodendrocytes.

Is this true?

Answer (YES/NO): YES